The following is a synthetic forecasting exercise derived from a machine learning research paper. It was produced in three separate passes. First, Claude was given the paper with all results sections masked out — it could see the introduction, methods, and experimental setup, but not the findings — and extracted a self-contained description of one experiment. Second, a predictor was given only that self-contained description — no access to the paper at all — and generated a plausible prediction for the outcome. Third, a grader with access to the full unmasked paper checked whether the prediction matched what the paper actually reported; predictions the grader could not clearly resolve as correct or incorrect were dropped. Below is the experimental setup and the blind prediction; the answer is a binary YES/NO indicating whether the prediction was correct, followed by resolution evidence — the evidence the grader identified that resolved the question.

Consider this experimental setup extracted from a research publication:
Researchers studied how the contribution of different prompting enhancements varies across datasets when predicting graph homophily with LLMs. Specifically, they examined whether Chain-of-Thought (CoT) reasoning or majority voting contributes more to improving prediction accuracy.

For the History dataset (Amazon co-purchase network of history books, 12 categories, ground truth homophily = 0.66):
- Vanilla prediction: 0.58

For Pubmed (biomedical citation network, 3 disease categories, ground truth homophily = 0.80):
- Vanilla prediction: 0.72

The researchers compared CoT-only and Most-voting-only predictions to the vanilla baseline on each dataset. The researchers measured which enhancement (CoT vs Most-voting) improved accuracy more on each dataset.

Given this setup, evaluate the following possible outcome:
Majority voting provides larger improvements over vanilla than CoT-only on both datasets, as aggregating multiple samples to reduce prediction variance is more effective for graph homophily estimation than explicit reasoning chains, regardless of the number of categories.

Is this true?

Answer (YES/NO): NO